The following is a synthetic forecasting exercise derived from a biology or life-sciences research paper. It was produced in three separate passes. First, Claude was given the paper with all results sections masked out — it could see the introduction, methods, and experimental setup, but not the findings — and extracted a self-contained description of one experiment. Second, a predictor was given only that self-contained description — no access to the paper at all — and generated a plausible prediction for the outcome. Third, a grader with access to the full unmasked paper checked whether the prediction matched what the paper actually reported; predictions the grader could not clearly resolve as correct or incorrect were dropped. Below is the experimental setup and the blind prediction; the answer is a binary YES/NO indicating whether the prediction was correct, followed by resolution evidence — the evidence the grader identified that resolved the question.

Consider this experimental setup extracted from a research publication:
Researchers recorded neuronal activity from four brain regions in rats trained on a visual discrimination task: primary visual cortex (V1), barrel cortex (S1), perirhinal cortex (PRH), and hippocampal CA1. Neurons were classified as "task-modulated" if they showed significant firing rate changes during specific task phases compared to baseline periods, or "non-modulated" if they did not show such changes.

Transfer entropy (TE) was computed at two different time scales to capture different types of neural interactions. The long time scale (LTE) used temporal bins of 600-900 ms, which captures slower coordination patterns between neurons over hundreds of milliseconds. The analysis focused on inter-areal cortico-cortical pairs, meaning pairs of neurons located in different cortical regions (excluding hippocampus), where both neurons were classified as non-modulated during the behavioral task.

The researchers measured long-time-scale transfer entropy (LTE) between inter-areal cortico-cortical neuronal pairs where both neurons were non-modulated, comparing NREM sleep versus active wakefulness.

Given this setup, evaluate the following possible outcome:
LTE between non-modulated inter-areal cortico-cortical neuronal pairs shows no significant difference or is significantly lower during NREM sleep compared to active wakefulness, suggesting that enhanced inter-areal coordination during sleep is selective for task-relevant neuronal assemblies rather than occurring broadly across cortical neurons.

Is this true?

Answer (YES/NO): NO